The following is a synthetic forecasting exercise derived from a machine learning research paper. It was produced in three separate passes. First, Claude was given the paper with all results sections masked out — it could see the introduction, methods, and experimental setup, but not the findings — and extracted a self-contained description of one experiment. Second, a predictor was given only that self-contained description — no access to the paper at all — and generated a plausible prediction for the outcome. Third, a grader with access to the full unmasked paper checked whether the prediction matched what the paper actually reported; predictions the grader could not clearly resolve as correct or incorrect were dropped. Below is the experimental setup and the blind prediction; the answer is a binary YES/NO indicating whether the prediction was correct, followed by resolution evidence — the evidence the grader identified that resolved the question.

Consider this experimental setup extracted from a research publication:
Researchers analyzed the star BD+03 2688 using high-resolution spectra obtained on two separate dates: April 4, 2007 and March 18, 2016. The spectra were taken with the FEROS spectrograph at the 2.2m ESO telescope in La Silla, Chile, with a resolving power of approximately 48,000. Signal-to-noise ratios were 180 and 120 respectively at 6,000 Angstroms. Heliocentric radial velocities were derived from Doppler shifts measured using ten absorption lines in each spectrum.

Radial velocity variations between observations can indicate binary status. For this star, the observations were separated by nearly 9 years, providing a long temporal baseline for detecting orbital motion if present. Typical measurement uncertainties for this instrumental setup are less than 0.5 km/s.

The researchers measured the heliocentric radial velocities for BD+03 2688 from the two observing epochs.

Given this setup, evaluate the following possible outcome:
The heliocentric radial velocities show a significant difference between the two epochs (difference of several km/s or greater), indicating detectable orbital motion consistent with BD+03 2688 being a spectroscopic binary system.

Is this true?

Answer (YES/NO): NO